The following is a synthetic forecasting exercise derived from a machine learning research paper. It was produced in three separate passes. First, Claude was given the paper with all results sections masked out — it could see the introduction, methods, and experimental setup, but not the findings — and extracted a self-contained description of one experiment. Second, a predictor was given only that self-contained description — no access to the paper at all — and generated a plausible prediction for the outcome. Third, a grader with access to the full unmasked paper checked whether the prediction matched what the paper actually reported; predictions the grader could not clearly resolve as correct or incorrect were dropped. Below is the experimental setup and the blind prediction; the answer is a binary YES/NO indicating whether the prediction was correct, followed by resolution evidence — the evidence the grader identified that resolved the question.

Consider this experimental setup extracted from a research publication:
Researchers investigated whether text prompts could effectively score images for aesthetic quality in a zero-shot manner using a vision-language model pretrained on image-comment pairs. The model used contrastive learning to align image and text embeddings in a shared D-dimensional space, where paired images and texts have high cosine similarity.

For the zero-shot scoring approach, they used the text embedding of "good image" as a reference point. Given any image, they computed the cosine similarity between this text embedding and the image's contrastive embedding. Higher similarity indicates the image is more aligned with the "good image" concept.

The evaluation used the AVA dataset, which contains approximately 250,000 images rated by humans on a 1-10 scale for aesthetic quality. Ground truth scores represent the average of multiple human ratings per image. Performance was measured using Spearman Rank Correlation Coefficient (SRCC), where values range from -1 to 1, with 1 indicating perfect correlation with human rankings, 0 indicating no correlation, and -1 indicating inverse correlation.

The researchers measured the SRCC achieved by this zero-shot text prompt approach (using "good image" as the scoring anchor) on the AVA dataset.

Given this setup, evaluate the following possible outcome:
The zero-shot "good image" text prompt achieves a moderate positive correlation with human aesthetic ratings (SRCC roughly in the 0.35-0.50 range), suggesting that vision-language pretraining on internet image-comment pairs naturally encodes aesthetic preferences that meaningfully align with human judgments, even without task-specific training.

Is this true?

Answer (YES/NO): NO